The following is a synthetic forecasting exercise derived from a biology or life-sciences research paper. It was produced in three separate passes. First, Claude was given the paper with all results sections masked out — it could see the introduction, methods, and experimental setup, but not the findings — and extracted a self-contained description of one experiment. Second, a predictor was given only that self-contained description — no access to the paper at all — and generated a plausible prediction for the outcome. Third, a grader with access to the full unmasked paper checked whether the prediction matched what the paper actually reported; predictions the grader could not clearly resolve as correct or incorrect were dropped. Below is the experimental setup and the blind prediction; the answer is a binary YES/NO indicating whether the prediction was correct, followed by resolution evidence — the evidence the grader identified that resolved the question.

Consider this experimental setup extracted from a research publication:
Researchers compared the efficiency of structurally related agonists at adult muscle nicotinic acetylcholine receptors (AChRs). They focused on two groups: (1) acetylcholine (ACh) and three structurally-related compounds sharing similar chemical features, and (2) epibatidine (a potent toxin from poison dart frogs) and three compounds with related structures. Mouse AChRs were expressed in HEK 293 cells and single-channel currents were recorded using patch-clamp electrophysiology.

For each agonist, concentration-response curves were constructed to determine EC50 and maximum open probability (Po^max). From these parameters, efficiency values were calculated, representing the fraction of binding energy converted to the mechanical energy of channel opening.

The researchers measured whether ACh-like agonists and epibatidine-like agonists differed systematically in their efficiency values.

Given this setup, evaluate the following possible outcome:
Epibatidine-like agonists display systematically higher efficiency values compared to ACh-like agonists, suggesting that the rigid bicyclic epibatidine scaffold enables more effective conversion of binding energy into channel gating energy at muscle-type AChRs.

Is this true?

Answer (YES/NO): NO